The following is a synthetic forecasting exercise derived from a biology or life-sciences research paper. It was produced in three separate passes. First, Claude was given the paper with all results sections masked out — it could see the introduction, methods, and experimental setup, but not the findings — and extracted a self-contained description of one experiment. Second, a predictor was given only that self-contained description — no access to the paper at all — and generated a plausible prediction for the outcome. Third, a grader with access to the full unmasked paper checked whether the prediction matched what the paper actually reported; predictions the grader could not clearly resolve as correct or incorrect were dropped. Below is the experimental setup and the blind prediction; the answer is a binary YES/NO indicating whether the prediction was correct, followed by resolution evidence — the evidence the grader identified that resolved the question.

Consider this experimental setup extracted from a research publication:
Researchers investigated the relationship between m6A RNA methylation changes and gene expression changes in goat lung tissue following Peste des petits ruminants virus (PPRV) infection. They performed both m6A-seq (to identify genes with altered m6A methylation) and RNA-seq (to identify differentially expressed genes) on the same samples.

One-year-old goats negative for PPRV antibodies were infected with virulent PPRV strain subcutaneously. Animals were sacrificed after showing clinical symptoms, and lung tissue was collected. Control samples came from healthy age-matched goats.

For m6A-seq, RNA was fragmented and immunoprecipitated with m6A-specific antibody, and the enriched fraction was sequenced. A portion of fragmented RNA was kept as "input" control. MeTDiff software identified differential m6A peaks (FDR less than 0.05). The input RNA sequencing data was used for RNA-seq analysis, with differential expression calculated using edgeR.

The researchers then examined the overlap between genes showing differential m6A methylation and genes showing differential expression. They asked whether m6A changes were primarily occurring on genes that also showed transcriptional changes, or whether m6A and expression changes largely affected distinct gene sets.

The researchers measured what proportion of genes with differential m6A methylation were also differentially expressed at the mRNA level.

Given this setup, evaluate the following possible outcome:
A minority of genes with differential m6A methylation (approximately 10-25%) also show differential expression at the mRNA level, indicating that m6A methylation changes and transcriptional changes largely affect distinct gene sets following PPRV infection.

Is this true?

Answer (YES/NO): NO